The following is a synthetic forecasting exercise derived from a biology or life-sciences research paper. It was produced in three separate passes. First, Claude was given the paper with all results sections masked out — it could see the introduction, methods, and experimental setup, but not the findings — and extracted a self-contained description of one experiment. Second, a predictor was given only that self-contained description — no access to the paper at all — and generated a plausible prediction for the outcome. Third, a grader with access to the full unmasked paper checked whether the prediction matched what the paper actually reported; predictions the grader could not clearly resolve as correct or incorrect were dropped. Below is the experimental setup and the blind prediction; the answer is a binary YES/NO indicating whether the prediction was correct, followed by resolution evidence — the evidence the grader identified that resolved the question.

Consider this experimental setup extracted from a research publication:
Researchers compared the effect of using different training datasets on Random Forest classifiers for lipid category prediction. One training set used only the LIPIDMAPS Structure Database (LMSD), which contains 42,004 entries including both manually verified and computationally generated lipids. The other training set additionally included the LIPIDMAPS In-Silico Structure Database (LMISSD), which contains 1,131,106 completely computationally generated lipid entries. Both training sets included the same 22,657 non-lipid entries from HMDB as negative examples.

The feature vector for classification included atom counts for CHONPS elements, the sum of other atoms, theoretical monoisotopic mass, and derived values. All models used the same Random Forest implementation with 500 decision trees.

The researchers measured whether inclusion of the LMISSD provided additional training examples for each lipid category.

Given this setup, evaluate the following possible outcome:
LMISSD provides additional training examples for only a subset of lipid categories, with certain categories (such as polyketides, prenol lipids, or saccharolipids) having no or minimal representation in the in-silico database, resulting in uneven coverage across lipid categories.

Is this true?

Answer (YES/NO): NO